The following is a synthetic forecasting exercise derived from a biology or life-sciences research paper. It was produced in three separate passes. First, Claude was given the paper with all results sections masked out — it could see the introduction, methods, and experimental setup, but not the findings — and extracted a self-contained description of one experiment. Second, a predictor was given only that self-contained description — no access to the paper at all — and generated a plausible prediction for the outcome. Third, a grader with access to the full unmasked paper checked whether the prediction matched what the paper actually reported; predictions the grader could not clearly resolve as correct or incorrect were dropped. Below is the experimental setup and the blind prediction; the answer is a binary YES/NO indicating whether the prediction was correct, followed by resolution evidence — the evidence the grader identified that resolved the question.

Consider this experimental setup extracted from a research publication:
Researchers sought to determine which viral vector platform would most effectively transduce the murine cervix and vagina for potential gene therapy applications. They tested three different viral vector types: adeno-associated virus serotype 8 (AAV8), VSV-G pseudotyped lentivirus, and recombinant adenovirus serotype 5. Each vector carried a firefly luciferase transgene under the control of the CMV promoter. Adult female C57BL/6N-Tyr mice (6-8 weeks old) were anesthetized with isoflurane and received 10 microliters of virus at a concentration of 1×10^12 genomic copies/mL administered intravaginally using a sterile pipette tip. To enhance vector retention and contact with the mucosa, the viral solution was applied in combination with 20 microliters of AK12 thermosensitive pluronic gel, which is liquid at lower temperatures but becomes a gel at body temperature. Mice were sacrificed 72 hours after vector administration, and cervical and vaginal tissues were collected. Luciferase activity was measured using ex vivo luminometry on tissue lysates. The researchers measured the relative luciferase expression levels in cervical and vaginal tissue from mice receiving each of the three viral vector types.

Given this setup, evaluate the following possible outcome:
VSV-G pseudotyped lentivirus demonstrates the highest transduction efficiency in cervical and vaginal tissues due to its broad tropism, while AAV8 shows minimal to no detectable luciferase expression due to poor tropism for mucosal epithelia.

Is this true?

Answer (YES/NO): NO